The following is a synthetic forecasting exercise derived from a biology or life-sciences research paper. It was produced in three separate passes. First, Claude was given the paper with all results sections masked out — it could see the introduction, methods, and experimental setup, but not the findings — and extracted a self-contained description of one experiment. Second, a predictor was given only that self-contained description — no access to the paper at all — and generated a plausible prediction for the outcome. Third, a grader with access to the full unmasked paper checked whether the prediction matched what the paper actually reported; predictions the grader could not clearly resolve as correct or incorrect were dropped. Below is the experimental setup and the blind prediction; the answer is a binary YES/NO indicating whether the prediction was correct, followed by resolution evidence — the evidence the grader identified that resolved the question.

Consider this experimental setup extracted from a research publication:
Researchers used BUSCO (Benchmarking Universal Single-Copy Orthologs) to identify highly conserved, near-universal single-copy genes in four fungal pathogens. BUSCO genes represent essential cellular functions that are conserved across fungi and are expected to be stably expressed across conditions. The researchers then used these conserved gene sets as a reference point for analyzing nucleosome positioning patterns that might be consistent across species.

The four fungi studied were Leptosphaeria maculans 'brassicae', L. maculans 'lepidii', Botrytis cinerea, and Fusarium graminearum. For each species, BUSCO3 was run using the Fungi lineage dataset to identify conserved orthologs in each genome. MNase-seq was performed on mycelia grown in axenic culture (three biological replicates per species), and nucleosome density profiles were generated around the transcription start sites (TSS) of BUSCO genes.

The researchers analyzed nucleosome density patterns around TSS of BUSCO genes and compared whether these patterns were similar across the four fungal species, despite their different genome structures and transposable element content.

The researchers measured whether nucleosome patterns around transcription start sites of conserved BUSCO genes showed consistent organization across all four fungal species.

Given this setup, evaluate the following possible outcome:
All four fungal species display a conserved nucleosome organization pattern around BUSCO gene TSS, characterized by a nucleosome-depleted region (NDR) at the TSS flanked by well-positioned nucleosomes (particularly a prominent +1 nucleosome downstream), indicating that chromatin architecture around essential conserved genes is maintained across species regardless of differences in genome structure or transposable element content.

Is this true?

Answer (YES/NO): YES